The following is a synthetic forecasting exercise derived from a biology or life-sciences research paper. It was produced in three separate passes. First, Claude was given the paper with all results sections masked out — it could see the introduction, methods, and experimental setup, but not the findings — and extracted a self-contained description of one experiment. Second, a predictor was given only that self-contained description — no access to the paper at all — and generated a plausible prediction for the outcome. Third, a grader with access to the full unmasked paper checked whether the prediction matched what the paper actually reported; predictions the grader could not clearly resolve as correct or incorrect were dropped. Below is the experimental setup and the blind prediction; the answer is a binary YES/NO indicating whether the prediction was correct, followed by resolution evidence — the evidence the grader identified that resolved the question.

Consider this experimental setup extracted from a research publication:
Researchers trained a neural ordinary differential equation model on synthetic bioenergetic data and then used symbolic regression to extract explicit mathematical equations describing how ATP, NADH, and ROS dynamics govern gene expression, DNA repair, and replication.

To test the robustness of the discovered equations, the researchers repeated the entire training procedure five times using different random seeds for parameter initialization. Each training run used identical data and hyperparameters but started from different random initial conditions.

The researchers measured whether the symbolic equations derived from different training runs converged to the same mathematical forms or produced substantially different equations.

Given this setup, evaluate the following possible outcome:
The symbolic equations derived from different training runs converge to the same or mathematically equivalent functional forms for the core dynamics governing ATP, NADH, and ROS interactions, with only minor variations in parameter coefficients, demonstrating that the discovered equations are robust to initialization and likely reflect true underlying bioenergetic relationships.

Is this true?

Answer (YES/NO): YES